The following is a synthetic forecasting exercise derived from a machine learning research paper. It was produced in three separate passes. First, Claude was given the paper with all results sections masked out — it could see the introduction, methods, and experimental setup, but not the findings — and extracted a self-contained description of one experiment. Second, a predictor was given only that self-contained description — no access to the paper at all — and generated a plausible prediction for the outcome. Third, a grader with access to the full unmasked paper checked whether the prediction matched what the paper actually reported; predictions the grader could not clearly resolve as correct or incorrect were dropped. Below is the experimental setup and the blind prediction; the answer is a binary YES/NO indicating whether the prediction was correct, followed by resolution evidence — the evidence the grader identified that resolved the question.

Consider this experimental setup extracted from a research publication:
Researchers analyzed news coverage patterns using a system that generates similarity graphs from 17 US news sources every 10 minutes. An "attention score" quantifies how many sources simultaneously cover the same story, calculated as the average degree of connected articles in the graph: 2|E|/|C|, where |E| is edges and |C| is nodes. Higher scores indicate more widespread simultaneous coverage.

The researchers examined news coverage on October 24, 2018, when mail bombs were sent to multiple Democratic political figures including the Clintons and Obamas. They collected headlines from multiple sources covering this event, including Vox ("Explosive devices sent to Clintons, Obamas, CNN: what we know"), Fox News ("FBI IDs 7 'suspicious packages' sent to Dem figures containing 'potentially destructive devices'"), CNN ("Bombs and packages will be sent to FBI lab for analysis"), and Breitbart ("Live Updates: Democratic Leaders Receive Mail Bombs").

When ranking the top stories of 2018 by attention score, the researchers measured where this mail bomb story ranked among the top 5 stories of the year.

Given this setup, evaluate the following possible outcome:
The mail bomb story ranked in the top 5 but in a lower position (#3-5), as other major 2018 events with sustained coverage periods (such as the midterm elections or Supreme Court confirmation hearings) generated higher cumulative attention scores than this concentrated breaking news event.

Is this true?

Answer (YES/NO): YES